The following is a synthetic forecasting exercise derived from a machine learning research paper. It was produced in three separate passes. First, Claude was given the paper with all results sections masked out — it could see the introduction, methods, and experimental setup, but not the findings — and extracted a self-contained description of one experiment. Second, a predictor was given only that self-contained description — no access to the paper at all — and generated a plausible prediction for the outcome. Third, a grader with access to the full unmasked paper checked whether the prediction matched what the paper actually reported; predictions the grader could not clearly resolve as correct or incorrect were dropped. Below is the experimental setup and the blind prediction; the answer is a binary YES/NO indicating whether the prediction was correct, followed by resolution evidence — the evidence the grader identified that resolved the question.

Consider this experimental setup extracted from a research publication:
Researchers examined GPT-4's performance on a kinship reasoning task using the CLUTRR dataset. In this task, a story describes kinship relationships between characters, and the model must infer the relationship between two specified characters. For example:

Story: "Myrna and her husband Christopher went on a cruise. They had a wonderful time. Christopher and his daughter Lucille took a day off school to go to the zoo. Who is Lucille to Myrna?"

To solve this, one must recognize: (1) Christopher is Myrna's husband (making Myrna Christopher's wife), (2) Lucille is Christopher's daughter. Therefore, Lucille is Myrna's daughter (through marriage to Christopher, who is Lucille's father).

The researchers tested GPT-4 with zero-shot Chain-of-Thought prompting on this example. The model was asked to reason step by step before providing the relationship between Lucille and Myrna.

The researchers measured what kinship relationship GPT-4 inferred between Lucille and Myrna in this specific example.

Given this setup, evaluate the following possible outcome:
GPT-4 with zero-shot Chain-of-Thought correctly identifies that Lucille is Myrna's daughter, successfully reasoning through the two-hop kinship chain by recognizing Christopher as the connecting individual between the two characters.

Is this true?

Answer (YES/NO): NO